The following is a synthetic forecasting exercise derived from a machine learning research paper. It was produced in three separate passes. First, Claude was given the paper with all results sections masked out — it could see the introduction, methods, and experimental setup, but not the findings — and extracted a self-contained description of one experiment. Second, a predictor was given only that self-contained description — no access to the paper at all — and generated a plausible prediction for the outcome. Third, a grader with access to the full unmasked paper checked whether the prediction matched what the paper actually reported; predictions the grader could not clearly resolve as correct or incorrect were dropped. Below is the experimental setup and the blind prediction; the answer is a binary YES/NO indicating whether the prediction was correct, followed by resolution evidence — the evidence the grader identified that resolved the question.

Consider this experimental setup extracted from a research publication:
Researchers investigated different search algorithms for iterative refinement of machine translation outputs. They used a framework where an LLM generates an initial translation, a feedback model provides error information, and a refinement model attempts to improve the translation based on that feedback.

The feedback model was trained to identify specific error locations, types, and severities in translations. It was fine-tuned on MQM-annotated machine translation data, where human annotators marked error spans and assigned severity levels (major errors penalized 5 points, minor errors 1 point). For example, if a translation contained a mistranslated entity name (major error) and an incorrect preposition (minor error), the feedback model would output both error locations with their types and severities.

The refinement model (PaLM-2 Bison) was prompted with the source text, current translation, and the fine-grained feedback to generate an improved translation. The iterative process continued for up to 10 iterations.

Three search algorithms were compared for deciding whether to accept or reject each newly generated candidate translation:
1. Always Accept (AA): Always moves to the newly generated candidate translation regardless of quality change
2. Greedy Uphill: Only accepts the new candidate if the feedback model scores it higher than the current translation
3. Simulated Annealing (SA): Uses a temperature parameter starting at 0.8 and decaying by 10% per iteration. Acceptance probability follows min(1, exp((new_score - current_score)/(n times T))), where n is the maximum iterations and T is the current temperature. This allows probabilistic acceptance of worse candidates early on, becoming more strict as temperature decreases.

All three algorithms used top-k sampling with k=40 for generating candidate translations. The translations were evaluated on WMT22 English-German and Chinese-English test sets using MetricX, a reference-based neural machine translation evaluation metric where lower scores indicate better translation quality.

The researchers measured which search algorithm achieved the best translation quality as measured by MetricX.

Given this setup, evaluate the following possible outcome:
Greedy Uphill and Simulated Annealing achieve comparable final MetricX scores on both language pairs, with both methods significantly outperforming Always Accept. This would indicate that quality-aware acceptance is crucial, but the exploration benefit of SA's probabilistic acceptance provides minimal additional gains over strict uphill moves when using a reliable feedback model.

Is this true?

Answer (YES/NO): NO